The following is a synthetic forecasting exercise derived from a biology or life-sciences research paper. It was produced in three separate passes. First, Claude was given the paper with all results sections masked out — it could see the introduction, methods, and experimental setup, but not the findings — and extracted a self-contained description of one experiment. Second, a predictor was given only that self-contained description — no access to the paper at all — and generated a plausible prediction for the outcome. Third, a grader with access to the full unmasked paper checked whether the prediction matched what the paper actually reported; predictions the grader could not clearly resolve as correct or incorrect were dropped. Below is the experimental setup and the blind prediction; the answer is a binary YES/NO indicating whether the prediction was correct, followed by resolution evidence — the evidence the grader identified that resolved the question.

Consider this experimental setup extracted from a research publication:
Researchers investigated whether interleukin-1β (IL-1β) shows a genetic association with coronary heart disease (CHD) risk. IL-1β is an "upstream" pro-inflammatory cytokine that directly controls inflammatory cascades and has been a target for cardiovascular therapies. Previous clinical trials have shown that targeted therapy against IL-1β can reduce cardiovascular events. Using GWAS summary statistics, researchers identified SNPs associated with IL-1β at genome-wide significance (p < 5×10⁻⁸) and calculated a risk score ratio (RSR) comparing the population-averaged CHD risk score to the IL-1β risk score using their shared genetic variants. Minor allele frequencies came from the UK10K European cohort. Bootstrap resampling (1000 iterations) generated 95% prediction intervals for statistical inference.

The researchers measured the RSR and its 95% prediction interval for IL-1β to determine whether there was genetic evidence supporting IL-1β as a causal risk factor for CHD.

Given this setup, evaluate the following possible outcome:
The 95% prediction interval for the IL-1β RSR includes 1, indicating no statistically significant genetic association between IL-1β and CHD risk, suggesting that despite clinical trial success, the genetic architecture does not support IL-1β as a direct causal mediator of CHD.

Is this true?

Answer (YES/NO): YES